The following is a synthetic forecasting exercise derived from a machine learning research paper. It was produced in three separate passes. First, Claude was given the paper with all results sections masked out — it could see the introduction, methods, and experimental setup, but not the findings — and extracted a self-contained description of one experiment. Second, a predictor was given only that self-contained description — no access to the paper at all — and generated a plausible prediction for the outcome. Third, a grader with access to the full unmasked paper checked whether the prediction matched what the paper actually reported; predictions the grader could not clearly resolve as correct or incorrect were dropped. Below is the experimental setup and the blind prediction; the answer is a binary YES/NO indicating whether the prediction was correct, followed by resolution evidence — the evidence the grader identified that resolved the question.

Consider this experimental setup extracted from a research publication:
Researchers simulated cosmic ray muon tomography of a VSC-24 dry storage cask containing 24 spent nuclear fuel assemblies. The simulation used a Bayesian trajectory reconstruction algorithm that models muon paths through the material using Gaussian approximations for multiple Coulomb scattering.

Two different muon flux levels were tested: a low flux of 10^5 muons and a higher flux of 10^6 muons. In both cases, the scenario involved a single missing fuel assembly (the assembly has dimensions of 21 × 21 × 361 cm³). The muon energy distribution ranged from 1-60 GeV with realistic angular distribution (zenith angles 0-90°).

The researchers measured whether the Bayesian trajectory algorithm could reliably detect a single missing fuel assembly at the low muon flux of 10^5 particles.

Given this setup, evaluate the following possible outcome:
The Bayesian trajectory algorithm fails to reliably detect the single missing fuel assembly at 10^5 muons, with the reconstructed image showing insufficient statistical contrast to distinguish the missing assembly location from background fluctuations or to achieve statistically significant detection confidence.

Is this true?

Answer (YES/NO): NO